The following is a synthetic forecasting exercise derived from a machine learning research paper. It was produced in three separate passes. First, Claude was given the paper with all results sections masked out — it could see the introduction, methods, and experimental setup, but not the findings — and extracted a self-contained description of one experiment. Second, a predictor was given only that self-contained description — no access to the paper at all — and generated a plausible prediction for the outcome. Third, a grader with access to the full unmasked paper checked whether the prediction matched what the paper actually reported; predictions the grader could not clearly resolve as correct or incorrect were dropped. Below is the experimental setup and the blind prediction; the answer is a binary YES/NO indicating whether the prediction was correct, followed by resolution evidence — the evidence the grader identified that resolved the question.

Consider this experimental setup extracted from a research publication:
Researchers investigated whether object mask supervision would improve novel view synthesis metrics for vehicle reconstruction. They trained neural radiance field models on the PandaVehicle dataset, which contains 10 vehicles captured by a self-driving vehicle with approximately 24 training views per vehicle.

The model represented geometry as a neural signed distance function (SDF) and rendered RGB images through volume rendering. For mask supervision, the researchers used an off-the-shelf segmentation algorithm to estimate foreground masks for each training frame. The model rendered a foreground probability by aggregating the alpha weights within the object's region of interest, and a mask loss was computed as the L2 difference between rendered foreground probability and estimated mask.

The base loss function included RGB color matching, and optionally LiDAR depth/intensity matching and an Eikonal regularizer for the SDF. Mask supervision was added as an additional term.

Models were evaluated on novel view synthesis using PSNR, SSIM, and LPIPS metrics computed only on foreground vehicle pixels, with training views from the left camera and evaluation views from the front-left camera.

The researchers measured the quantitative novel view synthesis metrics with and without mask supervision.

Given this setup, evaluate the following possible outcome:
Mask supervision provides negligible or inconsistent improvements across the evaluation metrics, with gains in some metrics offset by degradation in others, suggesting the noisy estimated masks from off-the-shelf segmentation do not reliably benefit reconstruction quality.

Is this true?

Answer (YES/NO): NO